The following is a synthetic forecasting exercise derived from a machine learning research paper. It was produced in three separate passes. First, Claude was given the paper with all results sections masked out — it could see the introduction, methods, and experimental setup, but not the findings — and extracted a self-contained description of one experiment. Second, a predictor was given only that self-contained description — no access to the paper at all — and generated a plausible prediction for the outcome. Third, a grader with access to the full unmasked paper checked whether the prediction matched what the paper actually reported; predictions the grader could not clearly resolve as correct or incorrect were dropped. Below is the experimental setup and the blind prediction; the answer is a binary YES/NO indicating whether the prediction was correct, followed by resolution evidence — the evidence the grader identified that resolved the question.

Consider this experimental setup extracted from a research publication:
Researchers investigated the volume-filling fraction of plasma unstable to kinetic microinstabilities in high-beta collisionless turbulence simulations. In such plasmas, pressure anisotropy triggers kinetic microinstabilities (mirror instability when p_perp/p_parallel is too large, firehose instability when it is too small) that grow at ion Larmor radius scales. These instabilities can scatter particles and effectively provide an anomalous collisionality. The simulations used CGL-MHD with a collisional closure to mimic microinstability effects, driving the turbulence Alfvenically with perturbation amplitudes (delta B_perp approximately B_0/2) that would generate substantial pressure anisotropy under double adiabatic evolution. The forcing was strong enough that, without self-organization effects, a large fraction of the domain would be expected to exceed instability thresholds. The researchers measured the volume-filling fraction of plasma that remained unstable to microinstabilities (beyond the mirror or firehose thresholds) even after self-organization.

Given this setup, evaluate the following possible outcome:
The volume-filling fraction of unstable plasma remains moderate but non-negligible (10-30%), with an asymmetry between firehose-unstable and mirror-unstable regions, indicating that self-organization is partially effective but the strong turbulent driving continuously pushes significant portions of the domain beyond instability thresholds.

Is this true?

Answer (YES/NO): NO